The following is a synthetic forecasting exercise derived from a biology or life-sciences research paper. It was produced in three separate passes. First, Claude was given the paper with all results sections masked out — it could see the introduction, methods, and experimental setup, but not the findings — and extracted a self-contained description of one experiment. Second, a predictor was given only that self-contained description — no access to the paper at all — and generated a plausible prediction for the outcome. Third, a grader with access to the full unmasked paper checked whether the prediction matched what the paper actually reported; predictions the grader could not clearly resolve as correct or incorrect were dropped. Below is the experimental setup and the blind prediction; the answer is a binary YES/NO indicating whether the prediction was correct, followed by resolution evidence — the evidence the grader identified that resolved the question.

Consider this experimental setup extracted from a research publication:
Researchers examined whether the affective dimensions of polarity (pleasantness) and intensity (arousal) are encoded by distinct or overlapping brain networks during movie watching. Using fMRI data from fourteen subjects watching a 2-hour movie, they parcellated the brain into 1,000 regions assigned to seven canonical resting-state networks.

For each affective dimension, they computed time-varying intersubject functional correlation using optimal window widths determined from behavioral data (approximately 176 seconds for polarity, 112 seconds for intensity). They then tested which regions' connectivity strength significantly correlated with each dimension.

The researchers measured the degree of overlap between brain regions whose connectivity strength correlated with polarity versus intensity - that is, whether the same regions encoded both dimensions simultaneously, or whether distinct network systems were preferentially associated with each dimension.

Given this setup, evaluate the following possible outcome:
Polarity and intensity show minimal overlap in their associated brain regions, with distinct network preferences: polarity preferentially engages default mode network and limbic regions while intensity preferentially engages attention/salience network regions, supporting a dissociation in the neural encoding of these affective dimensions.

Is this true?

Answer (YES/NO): NO